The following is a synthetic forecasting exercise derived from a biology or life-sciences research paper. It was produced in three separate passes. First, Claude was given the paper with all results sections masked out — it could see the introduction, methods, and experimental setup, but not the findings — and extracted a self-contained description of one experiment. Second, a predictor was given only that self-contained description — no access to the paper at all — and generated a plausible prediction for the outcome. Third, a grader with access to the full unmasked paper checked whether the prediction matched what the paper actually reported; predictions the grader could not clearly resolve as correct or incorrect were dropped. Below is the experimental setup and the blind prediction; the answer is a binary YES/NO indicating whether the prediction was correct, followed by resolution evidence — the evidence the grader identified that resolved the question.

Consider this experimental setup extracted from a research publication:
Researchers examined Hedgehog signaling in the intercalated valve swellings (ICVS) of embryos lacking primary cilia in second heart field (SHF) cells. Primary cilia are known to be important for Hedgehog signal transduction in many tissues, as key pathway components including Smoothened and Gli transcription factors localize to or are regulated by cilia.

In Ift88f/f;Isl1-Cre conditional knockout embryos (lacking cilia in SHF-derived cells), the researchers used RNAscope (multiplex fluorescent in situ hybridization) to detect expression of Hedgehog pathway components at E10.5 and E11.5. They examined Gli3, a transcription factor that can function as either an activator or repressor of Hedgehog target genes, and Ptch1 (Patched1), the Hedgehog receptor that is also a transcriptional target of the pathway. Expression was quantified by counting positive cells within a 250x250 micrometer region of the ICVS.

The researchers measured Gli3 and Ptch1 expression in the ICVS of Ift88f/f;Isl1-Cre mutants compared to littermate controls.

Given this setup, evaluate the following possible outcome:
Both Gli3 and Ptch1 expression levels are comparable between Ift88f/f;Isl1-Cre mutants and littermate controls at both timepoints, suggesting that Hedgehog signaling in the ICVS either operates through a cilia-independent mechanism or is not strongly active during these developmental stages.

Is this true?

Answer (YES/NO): YES